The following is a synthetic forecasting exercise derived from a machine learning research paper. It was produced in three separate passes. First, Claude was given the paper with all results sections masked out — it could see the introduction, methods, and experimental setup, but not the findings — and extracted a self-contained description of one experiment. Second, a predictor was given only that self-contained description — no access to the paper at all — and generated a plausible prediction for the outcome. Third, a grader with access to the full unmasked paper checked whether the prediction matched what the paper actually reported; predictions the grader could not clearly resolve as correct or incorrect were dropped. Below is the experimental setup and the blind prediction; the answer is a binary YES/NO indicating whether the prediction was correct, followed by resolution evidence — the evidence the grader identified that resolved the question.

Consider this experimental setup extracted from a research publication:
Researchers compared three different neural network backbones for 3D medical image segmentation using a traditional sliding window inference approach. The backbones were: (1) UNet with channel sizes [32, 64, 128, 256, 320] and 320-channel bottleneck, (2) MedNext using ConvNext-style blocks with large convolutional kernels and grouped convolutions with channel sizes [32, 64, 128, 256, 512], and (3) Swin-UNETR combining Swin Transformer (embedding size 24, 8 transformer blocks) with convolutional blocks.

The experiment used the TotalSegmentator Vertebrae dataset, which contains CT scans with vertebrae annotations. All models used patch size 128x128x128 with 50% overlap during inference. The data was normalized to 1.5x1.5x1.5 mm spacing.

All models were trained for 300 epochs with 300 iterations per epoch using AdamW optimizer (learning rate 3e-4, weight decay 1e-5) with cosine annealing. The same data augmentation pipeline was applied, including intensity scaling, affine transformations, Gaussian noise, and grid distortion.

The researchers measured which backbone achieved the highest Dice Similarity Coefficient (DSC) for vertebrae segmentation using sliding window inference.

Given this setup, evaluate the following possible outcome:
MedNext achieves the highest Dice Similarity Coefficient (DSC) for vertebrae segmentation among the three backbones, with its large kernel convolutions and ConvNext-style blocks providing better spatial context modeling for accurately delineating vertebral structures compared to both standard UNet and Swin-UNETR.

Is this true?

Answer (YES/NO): YES